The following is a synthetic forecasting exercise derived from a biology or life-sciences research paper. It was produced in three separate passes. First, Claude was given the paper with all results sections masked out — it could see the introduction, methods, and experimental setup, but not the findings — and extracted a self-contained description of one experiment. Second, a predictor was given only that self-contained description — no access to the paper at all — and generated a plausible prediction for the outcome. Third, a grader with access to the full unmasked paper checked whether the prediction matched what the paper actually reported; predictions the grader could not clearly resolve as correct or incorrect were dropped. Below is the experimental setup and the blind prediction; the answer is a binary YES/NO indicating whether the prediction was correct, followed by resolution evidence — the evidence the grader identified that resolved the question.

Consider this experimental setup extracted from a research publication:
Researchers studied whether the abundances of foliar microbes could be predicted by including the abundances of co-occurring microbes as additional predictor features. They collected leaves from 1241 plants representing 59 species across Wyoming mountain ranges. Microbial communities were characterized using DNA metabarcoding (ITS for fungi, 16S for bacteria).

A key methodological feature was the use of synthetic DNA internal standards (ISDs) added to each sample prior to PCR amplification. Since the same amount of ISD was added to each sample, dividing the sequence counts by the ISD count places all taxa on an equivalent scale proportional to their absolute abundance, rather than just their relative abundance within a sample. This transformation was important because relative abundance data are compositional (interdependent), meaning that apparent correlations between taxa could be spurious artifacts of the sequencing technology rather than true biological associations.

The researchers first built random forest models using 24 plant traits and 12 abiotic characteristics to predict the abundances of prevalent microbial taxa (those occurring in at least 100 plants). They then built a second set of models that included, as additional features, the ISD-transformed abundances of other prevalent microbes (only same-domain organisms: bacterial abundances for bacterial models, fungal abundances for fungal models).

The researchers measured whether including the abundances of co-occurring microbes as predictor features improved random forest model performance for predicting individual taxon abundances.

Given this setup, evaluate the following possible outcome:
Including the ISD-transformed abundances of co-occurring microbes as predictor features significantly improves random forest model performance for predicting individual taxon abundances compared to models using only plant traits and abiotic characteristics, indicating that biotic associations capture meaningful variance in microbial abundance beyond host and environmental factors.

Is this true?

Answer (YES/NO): YES